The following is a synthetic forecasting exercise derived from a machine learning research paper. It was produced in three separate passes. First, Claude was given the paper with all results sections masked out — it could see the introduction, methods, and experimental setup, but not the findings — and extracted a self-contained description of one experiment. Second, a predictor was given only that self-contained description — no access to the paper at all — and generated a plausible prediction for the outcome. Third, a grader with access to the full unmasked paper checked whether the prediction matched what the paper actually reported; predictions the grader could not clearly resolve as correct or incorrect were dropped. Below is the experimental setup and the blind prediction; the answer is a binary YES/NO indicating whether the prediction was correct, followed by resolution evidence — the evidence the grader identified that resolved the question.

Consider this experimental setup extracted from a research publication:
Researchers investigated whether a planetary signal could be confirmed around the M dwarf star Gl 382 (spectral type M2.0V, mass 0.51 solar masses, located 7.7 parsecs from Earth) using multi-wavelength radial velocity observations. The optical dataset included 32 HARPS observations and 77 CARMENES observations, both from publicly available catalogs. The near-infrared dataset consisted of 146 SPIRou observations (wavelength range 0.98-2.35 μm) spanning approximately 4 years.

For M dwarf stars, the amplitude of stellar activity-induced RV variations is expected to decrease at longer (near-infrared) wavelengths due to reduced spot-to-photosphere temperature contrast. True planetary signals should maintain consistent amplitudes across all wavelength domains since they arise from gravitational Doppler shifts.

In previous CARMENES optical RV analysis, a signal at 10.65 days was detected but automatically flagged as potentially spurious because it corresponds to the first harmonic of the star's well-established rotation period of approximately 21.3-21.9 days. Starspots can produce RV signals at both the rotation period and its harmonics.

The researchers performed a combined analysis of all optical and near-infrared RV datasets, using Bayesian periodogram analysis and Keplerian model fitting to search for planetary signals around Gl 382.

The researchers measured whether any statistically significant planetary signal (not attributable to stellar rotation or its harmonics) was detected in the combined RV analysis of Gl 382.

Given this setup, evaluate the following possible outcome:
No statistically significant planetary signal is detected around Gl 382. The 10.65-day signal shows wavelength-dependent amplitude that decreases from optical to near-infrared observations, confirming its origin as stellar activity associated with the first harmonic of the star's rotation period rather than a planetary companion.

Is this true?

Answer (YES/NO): NO